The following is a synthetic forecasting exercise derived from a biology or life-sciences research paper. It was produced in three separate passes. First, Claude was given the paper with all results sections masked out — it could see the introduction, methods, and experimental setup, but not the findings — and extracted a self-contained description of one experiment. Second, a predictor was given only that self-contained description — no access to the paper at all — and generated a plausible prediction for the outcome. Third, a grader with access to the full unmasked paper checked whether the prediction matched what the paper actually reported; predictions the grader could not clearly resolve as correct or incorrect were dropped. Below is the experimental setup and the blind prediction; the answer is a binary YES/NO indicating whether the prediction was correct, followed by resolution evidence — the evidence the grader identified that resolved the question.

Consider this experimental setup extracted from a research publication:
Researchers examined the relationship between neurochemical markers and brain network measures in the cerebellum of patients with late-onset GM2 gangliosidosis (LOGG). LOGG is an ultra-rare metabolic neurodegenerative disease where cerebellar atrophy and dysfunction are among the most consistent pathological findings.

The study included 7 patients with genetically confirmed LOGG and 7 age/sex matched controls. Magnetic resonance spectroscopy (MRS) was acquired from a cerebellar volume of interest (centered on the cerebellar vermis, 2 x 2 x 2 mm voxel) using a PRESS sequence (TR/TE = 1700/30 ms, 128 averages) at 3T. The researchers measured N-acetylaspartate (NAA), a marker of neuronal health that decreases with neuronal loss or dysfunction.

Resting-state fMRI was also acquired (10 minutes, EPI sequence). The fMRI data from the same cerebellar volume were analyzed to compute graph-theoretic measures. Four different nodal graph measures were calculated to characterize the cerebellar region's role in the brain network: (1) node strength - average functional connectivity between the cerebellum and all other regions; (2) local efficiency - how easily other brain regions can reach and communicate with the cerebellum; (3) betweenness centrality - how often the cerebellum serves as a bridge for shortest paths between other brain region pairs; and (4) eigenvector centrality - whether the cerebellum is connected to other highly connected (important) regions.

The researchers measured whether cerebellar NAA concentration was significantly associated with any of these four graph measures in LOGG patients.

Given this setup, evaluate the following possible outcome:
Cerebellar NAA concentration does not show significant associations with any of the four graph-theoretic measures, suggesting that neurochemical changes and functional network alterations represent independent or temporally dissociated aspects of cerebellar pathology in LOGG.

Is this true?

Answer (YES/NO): NO